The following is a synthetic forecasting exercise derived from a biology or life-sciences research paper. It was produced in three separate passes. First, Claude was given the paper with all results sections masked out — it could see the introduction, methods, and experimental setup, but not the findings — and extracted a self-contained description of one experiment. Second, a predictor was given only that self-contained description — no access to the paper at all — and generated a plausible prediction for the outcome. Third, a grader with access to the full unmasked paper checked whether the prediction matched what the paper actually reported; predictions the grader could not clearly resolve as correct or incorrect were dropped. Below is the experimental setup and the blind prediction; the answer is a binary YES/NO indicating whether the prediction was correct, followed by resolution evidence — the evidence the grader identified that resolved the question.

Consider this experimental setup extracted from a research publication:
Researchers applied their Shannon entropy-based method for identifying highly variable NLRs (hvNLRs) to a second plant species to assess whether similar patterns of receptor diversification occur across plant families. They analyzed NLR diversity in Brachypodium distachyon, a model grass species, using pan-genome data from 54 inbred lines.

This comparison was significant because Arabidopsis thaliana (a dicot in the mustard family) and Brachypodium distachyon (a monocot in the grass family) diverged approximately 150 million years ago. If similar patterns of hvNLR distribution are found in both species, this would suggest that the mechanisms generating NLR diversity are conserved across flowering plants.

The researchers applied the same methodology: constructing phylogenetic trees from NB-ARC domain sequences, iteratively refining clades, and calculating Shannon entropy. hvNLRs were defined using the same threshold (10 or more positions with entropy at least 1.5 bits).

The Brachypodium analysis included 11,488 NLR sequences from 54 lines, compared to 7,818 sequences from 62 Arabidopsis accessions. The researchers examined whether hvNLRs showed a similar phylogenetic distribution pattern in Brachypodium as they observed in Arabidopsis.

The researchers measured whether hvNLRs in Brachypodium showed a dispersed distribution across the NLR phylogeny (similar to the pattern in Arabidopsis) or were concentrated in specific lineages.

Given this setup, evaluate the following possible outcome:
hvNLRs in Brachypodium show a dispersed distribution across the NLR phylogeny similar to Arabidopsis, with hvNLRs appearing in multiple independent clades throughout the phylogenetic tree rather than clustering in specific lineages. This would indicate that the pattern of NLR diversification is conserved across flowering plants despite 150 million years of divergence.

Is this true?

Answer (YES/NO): YES